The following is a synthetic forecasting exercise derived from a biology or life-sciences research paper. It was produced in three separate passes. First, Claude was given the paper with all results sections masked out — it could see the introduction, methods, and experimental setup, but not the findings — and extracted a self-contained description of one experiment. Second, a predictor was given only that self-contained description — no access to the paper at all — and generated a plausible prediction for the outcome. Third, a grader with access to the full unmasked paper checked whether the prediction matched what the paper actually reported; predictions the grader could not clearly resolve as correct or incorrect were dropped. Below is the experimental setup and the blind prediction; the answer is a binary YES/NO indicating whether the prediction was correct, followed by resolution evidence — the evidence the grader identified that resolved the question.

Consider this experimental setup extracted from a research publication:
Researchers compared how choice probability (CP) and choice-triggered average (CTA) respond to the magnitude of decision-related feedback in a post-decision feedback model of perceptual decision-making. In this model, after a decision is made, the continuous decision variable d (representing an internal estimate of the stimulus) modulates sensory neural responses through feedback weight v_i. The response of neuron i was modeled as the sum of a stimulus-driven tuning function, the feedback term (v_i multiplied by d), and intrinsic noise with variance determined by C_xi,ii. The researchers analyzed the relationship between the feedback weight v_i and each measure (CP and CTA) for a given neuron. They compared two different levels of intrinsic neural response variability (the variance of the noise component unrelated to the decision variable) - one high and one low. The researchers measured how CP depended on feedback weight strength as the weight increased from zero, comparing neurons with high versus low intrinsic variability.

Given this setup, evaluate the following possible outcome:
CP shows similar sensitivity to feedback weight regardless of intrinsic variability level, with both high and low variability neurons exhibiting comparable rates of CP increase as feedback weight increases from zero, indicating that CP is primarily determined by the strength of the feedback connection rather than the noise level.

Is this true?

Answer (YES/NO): NO